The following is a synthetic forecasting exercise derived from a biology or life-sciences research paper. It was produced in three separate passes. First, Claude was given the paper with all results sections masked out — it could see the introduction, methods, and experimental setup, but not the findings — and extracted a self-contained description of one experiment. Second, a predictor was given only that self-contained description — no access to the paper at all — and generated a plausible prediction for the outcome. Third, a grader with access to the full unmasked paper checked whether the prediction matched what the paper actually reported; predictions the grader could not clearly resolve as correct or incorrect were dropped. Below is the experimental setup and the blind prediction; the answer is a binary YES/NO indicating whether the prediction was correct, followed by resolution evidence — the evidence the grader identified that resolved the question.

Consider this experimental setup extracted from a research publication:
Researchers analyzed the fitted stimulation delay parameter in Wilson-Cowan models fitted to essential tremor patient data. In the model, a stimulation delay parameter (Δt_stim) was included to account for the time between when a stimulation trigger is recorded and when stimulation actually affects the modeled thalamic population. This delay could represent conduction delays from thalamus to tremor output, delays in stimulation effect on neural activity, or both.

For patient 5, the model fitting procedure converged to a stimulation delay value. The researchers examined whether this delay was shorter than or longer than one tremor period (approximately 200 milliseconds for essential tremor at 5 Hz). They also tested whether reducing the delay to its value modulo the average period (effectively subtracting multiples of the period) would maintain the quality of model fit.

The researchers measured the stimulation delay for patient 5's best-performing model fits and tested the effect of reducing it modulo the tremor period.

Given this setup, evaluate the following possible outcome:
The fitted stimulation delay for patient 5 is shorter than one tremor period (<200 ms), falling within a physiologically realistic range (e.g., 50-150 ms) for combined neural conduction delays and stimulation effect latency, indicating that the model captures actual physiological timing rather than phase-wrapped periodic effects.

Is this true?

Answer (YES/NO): NO